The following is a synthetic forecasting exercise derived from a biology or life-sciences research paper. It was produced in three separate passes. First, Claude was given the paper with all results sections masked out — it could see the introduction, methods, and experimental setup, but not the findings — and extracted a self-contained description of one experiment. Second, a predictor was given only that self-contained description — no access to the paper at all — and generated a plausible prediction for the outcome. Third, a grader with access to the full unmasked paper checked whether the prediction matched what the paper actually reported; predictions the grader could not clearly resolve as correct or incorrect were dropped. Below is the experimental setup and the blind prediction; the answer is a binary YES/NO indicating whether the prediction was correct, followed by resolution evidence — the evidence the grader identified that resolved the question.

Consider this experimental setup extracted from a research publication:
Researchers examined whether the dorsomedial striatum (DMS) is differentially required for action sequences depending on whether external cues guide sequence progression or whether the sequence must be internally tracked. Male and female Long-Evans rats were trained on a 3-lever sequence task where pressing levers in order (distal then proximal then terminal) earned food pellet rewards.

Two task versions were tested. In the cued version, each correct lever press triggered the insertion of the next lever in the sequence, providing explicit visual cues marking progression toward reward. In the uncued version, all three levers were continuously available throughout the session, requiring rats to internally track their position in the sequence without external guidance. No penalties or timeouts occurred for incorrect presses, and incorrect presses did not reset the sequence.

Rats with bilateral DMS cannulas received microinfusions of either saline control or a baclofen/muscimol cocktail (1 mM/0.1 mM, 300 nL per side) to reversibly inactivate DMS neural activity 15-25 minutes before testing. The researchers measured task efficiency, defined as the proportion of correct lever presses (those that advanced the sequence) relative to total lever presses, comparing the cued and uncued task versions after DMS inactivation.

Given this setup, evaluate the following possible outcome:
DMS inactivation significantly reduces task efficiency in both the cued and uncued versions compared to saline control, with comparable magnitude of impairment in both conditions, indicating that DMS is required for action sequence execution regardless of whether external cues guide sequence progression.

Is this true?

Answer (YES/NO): NO